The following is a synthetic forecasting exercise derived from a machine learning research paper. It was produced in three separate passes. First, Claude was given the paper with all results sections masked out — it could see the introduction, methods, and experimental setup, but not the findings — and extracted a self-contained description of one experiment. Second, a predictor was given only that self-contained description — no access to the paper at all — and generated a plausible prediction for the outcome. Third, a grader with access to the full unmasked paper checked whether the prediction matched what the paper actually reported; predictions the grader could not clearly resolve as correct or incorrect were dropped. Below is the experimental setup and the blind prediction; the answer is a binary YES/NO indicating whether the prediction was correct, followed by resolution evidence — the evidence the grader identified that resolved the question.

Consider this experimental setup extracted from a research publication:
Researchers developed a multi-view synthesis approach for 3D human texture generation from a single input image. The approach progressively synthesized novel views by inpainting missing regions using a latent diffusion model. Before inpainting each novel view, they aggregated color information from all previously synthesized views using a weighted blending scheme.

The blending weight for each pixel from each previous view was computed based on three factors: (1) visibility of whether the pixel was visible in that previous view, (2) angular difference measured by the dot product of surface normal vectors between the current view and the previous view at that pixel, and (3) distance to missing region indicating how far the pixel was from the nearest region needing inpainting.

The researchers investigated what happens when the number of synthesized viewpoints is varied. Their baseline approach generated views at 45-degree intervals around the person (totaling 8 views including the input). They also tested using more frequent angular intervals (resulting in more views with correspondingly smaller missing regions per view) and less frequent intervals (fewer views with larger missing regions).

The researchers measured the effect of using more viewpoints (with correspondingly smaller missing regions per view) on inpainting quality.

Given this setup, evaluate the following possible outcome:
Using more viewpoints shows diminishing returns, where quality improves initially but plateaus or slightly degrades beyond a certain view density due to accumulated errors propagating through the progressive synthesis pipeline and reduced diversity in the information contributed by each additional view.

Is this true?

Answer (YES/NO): NO